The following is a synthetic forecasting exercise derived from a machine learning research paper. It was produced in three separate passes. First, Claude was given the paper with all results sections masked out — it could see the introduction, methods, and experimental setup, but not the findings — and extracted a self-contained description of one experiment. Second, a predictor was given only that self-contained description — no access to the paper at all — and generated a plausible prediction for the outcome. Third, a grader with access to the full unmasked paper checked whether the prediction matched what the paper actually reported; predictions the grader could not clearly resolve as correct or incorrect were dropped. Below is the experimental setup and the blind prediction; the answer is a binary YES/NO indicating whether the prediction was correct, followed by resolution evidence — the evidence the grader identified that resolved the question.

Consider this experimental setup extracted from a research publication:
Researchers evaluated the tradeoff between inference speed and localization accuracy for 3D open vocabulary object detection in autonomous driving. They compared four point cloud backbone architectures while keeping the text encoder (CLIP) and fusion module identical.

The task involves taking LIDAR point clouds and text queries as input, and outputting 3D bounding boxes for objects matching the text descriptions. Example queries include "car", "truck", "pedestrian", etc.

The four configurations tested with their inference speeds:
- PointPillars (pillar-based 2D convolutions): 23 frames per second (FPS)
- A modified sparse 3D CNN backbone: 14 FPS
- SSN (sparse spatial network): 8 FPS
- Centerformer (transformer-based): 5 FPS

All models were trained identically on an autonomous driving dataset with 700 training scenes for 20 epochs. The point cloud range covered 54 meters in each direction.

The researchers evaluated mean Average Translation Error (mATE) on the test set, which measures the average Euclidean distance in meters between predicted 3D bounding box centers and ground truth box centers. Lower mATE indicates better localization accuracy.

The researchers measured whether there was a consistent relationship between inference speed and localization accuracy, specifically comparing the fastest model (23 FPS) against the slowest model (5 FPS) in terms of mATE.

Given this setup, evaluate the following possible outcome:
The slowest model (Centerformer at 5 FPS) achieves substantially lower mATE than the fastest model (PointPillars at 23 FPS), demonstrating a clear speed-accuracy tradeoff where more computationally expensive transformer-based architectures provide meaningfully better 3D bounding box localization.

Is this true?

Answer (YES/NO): YES